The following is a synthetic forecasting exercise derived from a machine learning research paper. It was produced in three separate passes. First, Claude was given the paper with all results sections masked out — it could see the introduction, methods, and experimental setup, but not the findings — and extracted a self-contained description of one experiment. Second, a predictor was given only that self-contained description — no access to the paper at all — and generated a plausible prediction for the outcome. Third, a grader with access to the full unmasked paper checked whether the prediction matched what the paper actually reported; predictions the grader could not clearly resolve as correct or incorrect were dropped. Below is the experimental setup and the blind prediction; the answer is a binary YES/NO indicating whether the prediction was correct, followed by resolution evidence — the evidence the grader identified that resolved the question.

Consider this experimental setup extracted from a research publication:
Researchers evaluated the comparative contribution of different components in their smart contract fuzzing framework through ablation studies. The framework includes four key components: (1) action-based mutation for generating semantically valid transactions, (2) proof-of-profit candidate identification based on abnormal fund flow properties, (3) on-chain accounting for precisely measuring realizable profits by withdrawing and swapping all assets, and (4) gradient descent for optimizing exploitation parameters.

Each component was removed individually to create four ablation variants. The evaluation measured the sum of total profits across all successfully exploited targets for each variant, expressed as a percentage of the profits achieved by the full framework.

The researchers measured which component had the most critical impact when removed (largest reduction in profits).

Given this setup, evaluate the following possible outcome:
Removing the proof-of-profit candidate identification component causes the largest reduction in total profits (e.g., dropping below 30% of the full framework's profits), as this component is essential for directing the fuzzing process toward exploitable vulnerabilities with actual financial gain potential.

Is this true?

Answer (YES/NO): NO